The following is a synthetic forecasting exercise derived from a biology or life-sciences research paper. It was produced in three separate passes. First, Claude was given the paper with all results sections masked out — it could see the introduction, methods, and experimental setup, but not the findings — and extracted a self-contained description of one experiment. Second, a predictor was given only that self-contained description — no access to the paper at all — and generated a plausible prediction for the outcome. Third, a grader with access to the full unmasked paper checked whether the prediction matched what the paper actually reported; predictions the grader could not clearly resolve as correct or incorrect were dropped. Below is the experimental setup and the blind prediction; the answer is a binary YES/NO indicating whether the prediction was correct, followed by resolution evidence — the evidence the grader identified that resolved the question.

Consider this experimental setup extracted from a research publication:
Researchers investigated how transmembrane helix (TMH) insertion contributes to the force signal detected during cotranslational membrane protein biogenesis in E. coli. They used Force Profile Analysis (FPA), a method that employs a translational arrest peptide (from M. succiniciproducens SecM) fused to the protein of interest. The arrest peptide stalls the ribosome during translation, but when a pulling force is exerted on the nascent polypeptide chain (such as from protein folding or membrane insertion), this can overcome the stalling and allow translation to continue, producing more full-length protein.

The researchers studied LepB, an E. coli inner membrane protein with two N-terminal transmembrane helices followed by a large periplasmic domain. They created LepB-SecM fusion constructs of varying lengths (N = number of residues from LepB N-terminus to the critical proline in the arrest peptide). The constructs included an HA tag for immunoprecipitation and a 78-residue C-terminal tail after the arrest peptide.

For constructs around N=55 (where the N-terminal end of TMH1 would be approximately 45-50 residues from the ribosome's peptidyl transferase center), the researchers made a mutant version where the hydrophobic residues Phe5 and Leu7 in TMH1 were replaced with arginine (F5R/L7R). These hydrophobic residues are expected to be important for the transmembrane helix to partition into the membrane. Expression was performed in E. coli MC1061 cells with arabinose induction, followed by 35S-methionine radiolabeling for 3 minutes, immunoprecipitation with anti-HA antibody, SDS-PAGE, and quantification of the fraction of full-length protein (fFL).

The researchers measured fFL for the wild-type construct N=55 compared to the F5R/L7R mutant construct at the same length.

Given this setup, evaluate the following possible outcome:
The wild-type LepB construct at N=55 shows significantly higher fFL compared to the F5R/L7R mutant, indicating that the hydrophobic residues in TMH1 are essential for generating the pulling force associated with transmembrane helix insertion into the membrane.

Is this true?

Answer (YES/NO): YES